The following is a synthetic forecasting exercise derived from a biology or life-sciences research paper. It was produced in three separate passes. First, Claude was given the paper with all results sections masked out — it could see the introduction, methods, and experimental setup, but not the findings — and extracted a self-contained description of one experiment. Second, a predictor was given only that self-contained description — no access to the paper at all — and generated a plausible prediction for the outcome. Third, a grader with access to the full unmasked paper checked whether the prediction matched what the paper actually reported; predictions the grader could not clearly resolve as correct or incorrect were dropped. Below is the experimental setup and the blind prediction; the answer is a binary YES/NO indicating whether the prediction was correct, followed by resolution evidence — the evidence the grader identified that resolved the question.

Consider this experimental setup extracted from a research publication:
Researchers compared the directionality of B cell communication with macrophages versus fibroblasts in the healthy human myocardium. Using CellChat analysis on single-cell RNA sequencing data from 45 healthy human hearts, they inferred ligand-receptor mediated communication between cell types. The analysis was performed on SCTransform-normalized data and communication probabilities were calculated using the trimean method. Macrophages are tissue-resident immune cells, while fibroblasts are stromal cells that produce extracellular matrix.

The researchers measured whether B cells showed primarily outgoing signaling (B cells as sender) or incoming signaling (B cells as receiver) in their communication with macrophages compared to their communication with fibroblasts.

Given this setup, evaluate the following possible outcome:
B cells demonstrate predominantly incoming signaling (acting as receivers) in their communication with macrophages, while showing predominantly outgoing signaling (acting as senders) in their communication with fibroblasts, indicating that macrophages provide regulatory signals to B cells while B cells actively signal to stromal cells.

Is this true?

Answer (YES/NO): NO